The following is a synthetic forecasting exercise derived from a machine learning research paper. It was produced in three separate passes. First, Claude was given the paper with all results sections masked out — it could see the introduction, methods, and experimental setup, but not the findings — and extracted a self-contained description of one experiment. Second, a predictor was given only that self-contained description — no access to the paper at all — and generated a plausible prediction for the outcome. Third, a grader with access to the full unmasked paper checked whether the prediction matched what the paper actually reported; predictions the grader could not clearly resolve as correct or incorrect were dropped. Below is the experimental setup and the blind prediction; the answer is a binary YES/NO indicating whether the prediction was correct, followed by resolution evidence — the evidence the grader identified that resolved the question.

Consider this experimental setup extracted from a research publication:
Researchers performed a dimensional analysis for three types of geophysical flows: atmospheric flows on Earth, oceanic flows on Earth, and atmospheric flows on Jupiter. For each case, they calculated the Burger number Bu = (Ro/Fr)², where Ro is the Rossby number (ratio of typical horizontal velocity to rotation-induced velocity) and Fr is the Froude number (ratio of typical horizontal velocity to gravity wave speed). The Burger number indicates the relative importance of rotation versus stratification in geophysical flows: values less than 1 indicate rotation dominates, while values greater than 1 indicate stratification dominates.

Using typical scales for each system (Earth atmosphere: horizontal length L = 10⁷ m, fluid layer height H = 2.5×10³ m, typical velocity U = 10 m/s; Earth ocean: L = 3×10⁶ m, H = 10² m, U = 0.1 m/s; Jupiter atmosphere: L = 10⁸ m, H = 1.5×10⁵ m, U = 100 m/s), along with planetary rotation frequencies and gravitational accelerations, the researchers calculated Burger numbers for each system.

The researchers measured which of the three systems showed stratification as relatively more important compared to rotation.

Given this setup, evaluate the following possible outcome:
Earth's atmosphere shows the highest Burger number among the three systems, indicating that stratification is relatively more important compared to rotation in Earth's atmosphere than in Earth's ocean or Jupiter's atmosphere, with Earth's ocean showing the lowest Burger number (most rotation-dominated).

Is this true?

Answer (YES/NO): NO